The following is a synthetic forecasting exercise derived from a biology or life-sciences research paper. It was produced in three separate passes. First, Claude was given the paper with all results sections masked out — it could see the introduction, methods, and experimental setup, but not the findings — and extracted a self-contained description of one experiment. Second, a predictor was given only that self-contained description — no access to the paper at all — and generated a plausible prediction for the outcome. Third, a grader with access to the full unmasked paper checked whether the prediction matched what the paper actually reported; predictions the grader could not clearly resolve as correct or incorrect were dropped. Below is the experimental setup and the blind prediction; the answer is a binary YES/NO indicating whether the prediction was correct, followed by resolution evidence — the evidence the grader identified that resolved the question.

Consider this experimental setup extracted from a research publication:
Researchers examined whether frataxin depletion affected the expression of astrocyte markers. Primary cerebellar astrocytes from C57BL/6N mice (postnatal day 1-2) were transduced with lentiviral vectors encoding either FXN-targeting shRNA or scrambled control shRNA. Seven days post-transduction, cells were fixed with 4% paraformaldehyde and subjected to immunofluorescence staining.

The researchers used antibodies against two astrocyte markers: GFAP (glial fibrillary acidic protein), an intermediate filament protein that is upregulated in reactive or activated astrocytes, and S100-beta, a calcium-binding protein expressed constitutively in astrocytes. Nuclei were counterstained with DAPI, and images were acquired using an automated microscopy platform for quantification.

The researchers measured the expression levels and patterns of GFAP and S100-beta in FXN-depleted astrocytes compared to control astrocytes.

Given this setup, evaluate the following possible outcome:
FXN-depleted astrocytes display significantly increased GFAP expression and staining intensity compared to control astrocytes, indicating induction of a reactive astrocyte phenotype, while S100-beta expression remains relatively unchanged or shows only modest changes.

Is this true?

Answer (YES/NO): NO